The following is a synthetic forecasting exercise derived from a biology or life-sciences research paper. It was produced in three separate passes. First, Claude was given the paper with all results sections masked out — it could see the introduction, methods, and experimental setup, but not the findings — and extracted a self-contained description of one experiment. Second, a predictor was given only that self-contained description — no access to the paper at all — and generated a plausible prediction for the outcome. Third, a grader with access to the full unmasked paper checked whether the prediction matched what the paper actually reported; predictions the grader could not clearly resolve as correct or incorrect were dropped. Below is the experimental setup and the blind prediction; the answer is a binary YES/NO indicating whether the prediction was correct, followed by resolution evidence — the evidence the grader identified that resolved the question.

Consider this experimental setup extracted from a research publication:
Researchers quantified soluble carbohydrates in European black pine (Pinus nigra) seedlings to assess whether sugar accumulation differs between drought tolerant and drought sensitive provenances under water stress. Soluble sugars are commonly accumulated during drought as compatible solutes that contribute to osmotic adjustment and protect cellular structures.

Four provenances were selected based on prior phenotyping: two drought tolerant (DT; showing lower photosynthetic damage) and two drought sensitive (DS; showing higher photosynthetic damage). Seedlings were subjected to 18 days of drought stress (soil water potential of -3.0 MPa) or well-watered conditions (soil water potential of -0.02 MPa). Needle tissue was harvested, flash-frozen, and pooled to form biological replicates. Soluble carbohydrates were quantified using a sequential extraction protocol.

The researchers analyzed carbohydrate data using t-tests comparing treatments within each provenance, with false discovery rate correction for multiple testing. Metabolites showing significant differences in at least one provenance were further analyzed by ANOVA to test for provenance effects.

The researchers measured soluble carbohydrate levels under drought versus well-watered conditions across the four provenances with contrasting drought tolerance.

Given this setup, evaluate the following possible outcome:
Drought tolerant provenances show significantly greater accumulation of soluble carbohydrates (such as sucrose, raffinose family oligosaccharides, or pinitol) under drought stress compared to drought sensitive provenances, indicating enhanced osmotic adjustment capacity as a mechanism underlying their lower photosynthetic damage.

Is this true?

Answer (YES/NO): NO